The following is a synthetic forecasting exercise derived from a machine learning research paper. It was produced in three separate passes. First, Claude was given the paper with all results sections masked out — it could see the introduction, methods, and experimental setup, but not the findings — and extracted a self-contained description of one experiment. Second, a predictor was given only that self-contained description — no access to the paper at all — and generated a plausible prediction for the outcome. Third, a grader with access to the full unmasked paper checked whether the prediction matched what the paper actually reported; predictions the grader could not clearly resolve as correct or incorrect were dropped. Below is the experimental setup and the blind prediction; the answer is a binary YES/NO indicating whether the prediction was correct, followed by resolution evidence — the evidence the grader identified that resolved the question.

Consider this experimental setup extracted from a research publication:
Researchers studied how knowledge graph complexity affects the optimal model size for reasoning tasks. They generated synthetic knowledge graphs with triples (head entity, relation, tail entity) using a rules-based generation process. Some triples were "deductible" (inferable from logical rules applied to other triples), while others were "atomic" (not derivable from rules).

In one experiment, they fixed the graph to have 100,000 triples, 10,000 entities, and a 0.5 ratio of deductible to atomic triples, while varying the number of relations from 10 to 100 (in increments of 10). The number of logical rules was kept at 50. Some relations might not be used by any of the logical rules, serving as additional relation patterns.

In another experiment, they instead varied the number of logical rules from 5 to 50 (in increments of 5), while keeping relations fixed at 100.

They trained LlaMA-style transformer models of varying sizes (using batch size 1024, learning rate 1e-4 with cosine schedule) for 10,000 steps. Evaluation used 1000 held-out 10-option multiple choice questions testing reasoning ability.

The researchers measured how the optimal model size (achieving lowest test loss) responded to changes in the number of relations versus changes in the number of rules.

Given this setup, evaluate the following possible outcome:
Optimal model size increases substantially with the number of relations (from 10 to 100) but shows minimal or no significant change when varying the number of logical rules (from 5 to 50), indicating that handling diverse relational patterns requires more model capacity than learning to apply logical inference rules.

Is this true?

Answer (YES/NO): YES